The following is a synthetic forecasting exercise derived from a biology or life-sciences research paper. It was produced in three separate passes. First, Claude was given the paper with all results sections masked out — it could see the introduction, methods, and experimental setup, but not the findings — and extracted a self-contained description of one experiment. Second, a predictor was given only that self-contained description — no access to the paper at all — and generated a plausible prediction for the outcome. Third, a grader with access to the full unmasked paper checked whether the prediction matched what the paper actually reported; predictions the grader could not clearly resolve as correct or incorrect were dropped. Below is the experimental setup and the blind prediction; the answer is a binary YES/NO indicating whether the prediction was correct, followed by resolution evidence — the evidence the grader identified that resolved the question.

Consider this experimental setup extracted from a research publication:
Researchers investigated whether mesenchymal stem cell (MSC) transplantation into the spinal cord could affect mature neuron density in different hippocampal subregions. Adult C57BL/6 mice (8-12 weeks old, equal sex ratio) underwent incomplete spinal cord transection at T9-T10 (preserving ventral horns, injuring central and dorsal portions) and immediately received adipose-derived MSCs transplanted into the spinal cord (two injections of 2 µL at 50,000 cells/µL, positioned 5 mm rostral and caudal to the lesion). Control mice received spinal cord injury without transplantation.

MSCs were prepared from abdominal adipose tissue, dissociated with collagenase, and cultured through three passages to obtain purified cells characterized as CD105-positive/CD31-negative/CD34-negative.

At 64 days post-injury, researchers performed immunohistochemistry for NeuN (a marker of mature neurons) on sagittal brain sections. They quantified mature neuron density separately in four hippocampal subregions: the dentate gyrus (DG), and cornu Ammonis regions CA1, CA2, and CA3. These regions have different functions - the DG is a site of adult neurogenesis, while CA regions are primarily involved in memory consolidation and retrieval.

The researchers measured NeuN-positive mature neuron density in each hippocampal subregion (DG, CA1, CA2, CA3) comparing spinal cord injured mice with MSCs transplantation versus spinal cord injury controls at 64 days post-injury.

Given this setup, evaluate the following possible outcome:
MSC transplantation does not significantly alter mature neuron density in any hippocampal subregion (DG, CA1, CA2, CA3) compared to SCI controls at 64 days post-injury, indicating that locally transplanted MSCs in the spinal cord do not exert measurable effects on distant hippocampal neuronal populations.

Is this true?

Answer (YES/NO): NO